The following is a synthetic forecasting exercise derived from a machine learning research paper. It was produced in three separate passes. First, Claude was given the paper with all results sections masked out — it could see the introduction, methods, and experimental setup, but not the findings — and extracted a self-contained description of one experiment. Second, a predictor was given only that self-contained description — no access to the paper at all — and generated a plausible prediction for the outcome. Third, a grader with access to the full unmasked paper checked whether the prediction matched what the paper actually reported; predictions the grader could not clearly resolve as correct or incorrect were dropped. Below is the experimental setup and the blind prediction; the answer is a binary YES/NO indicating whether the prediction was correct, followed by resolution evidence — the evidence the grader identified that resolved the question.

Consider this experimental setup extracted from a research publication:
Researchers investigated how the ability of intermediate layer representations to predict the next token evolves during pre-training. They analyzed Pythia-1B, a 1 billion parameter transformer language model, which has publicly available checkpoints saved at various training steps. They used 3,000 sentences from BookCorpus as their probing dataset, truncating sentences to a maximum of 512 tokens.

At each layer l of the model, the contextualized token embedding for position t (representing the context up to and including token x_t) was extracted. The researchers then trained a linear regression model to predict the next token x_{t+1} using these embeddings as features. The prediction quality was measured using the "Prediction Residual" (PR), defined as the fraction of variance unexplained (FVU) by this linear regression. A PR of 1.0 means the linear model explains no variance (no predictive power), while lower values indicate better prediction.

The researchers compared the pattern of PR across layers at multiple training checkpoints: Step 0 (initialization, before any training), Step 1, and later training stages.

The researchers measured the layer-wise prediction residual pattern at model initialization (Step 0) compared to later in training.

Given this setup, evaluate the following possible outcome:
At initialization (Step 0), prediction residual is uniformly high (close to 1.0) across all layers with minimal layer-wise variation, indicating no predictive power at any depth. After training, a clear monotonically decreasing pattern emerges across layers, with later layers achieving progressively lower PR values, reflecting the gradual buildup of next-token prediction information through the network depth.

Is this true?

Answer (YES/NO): NO